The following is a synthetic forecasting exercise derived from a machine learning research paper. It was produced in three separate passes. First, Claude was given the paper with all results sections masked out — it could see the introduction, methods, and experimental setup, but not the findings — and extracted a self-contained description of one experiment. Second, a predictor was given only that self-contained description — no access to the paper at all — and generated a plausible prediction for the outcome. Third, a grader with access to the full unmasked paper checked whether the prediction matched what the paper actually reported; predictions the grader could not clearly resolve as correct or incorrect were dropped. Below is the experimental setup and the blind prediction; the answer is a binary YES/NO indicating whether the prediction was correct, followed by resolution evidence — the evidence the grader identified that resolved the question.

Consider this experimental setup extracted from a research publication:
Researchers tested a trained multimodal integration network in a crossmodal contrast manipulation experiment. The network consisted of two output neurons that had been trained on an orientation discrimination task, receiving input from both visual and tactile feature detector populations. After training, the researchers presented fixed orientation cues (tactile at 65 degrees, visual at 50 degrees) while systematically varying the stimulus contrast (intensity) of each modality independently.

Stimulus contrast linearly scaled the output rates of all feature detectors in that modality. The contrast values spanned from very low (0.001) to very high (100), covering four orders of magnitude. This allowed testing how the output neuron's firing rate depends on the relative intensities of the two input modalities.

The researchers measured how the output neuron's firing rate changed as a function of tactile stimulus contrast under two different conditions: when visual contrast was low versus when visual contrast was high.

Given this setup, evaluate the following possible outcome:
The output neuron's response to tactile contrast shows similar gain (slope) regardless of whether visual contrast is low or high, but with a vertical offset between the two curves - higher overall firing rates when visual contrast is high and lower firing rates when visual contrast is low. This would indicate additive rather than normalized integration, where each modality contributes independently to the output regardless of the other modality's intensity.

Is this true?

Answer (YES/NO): NO